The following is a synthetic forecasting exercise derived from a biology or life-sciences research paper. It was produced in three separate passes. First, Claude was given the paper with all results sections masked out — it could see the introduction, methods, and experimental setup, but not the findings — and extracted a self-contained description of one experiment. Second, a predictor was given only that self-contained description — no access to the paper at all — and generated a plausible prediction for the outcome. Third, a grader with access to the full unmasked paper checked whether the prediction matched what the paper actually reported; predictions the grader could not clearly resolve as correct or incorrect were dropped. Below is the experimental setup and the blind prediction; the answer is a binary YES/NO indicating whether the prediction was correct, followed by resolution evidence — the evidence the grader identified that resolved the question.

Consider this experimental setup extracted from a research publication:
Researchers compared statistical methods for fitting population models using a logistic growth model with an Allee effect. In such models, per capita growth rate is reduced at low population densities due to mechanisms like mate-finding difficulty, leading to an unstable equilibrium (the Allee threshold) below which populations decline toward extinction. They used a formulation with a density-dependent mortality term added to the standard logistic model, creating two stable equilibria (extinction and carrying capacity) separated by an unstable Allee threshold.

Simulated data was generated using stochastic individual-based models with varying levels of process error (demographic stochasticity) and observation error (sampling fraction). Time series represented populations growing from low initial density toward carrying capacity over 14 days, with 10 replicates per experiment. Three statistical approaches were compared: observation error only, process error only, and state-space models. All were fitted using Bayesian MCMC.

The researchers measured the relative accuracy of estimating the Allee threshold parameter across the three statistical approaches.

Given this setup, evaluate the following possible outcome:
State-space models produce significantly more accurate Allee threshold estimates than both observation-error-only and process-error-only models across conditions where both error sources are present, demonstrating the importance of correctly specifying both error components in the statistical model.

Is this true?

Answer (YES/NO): NO